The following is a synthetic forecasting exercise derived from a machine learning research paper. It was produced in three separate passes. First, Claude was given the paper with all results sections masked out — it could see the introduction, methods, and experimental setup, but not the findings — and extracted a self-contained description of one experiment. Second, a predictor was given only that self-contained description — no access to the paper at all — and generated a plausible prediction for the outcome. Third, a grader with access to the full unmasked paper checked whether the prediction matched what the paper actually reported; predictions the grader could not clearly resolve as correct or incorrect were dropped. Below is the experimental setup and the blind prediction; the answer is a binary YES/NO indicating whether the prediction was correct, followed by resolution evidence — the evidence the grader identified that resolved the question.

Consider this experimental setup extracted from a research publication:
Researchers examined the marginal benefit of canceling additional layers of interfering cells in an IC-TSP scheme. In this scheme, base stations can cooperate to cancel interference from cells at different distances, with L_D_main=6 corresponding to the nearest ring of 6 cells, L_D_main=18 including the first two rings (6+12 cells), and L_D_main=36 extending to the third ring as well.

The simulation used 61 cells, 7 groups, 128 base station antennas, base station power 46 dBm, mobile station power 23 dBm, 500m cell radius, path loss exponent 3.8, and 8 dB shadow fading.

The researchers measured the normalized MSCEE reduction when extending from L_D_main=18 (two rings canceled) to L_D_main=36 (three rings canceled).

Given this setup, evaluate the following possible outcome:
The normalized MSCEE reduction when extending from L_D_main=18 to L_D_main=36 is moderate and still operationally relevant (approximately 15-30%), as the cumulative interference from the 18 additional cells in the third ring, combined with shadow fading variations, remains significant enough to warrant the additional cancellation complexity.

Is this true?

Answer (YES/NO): NO